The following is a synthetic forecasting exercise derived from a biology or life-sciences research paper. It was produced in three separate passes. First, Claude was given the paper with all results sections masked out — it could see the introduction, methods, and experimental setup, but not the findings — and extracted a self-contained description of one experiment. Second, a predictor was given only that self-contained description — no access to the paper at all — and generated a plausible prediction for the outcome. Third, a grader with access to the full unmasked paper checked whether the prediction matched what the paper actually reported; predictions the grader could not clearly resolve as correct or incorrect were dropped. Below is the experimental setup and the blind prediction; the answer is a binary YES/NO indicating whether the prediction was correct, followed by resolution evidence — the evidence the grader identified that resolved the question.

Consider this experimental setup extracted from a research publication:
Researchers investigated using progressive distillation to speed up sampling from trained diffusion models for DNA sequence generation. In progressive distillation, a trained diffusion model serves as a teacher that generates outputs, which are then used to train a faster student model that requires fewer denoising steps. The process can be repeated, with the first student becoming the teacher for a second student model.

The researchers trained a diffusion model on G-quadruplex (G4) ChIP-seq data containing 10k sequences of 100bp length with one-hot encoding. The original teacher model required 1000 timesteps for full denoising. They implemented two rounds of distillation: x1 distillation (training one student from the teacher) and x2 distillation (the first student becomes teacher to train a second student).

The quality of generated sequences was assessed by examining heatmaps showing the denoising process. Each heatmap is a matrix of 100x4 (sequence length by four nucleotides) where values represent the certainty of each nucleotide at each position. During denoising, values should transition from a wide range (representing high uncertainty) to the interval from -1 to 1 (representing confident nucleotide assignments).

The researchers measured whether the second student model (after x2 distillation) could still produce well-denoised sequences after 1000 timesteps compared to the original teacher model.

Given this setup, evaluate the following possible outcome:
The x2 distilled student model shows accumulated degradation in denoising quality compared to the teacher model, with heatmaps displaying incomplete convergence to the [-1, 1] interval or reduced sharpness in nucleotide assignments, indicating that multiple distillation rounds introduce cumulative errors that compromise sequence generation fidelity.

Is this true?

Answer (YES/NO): NO